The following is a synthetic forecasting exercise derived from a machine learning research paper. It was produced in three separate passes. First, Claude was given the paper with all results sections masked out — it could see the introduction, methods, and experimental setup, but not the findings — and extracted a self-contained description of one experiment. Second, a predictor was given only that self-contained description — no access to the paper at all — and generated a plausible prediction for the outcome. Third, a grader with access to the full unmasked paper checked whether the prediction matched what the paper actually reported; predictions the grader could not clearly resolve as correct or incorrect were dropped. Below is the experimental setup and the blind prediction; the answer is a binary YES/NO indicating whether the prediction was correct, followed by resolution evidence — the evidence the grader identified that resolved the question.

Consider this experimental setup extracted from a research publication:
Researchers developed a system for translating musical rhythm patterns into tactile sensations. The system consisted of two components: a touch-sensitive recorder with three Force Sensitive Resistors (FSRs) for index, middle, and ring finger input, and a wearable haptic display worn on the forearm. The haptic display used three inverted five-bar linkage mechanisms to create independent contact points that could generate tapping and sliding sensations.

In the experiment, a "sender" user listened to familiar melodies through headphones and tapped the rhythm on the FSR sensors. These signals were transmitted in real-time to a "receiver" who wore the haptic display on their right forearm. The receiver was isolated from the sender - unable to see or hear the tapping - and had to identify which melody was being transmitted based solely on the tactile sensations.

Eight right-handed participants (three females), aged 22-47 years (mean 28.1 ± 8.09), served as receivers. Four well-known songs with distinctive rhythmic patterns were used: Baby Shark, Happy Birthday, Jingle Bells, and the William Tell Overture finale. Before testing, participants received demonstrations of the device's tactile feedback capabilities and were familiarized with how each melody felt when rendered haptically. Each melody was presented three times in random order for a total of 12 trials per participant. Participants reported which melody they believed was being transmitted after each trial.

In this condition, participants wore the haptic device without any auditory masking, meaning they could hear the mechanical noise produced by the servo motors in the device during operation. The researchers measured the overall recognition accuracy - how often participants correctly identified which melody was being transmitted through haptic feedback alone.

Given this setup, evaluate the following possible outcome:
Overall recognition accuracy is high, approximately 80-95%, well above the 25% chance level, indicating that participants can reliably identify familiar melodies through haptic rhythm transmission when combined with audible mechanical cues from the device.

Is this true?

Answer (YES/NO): NO